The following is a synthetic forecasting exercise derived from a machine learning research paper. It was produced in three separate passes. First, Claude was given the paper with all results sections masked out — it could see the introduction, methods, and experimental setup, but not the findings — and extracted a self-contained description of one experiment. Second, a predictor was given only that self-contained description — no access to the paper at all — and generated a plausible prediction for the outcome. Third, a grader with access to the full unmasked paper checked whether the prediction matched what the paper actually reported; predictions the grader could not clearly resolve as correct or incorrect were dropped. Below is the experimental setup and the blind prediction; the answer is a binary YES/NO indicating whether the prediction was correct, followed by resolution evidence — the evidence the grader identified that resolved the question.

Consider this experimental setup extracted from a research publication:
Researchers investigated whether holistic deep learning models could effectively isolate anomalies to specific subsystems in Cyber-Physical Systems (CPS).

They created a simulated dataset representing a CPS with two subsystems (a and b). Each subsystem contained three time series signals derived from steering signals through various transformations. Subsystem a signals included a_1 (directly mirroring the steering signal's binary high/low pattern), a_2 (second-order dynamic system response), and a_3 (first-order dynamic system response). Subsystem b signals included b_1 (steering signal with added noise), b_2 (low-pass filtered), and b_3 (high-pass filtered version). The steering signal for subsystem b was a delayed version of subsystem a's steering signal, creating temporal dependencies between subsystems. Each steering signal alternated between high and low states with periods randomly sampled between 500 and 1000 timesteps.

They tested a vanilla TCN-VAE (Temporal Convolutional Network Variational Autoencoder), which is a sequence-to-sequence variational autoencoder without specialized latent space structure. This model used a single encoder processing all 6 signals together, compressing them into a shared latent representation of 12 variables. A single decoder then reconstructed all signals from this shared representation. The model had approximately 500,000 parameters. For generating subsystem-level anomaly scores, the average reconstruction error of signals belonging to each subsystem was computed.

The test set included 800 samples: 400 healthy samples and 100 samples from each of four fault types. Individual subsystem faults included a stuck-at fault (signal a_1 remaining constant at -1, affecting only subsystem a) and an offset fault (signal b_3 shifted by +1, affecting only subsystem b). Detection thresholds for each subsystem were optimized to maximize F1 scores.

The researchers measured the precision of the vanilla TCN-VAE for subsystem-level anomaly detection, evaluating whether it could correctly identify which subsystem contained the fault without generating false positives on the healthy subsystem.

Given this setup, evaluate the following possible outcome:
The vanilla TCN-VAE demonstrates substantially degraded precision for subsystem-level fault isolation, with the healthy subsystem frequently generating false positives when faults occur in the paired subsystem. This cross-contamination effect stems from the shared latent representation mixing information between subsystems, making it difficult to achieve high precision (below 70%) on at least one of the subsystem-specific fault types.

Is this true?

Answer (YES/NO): YES